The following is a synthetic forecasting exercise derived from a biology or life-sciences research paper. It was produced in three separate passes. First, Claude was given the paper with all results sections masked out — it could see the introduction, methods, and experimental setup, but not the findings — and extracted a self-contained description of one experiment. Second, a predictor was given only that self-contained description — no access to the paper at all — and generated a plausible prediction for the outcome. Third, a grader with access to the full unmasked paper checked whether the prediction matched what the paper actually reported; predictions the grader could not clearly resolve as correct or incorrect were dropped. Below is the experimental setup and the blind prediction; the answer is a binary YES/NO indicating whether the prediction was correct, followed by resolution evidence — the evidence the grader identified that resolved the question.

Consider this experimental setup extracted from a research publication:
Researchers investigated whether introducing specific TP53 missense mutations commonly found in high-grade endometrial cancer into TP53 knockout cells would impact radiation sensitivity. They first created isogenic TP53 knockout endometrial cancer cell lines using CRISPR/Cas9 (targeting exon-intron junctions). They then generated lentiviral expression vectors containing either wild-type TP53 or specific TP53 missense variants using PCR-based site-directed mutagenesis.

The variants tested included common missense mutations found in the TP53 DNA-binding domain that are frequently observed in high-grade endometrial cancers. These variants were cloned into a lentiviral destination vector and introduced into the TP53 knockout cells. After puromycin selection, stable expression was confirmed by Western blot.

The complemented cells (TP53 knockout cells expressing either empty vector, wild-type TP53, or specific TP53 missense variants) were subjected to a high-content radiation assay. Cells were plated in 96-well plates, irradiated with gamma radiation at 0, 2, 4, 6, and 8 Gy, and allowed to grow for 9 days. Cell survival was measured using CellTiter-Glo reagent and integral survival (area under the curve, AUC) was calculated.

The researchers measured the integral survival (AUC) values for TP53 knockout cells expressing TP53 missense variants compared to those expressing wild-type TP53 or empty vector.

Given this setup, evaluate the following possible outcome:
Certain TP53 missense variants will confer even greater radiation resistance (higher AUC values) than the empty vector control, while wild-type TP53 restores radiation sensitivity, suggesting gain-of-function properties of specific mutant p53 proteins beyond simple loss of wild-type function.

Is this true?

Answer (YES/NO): NO